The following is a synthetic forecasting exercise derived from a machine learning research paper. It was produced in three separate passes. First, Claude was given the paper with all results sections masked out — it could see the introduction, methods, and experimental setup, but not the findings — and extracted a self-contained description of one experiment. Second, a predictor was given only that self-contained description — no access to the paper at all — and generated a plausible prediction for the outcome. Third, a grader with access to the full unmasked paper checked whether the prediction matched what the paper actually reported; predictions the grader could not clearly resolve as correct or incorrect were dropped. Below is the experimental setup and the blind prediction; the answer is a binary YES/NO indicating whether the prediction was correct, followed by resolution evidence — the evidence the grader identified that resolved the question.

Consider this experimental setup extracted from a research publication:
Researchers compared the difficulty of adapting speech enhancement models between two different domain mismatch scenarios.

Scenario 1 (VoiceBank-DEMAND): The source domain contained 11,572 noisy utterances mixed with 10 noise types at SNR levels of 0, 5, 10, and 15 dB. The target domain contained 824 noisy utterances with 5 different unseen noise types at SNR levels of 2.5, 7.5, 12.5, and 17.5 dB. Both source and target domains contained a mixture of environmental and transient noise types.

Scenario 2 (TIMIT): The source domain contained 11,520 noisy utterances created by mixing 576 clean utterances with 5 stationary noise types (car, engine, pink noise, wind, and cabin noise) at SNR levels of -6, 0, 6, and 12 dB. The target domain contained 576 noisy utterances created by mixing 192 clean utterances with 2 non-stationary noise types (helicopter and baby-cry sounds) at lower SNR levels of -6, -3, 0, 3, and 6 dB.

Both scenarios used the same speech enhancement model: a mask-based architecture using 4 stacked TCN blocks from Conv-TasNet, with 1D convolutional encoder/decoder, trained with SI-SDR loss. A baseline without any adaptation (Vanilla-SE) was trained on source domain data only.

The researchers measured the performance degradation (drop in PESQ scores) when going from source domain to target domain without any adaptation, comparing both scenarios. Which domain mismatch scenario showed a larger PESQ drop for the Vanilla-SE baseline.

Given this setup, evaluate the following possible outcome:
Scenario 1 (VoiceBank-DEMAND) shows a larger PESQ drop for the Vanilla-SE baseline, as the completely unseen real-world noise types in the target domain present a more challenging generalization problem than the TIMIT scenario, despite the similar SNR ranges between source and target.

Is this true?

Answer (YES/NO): NO